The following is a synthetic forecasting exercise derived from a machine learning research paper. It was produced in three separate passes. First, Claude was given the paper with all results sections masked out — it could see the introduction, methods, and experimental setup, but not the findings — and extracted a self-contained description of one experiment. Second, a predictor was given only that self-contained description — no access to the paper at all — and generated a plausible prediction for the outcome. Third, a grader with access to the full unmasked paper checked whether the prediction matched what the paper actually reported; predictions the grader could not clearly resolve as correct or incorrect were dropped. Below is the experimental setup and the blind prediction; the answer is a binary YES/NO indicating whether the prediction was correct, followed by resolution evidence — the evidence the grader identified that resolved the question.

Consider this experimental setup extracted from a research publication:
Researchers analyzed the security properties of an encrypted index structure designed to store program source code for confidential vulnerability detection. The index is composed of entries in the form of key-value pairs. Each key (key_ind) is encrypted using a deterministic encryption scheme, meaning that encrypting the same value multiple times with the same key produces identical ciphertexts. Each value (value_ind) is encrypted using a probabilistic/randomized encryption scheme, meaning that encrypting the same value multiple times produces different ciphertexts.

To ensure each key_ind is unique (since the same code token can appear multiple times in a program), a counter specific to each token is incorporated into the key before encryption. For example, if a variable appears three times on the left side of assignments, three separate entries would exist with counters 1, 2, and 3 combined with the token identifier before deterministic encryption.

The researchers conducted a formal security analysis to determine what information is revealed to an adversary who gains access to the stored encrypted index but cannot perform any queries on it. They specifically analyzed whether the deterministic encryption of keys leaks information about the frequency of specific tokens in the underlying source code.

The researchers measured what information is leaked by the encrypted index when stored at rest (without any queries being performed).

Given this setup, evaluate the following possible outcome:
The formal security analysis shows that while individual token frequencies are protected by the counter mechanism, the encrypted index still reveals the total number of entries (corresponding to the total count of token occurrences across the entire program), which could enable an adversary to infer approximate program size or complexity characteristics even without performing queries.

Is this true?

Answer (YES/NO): NO